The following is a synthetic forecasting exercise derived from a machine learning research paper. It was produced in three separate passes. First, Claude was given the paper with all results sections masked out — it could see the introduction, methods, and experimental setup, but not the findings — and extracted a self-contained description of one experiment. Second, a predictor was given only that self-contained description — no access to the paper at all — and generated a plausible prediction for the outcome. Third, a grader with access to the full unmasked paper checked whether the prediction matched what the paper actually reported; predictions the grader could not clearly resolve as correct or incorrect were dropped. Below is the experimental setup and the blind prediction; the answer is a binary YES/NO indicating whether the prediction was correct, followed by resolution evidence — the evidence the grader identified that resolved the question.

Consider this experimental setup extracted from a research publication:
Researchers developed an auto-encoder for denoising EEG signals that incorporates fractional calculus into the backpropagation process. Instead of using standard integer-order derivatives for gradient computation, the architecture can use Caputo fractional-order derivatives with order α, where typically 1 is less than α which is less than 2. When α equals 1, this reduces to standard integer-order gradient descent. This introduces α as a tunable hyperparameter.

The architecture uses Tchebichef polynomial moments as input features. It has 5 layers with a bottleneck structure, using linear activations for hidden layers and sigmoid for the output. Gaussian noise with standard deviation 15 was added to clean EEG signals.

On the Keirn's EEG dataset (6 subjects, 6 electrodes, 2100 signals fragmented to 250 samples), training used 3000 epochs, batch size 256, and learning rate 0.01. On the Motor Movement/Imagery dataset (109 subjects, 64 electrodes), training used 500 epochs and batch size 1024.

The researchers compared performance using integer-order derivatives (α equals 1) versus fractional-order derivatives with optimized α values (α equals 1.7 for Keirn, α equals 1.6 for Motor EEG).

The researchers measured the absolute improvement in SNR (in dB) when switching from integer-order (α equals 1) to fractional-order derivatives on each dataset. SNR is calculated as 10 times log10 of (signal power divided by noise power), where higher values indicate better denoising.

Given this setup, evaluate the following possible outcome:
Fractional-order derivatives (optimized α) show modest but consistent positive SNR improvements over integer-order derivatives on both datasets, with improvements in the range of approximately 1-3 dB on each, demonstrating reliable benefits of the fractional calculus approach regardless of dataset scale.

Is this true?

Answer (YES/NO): YES